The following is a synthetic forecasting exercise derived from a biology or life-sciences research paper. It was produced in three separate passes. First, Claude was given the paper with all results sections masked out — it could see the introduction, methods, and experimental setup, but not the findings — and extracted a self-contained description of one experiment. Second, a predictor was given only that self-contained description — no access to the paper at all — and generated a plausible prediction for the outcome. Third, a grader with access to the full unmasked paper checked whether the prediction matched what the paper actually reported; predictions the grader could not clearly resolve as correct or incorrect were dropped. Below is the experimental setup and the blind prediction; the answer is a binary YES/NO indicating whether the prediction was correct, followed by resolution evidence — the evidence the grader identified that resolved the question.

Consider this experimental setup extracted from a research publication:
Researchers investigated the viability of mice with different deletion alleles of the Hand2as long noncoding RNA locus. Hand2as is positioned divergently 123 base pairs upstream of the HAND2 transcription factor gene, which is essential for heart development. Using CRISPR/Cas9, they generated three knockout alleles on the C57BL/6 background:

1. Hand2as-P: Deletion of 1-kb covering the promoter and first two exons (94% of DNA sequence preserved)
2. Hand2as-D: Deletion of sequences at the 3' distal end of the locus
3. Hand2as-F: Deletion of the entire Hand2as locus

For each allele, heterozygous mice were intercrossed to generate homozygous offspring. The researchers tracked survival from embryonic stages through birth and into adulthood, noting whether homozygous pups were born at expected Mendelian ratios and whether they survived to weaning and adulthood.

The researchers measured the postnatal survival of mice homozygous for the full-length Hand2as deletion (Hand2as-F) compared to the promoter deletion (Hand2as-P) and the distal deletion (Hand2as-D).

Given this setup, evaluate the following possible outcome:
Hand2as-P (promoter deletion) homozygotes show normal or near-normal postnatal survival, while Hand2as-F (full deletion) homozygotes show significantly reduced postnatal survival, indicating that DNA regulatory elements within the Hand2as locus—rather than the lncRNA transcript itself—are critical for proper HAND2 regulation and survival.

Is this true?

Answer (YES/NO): YES